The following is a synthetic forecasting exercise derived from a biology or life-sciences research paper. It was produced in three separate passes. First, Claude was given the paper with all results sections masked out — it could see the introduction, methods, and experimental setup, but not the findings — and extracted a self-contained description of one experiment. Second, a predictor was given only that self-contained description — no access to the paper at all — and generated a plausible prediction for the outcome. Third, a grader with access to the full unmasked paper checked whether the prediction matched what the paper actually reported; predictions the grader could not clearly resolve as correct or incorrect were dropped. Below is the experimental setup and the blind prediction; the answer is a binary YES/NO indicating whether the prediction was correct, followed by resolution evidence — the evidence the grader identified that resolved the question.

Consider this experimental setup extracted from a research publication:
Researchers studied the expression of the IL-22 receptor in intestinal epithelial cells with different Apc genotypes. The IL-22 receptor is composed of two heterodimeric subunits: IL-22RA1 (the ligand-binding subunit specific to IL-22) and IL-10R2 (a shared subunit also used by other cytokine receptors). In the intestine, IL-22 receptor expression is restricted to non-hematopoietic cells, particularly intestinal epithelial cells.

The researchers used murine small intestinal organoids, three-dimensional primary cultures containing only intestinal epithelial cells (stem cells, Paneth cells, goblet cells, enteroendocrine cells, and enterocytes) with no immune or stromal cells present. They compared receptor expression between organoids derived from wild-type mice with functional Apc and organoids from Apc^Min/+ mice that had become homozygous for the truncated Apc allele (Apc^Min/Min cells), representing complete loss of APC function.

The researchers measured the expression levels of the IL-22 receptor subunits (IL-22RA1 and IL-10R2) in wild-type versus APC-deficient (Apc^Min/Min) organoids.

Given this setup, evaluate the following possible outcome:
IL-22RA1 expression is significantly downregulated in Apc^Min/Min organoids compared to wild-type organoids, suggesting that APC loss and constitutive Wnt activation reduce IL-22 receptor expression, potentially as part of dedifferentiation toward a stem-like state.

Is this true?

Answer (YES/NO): YES